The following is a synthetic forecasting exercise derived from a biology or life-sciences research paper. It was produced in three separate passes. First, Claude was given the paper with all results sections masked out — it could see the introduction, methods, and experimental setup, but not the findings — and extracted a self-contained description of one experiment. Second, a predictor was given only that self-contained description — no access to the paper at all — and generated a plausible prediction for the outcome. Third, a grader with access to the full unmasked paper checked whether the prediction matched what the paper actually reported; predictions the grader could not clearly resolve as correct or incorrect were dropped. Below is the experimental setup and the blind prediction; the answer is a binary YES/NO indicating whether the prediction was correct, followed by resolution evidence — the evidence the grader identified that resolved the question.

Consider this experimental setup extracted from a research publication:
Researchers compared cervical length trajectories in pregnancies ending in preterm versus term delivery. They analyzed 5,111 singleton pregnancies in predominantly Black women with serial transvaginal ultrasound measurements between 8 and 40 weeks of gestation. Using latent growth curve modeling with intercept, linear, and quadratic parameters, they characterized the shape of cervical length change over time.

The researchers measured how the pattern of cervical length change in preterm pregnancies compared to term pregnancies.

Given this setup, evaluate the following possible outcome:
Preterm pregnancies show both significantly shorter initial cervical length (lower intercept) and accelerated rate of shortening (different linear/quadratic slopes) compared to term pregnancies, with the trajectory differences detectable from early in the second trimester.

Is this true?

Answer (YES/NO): YES